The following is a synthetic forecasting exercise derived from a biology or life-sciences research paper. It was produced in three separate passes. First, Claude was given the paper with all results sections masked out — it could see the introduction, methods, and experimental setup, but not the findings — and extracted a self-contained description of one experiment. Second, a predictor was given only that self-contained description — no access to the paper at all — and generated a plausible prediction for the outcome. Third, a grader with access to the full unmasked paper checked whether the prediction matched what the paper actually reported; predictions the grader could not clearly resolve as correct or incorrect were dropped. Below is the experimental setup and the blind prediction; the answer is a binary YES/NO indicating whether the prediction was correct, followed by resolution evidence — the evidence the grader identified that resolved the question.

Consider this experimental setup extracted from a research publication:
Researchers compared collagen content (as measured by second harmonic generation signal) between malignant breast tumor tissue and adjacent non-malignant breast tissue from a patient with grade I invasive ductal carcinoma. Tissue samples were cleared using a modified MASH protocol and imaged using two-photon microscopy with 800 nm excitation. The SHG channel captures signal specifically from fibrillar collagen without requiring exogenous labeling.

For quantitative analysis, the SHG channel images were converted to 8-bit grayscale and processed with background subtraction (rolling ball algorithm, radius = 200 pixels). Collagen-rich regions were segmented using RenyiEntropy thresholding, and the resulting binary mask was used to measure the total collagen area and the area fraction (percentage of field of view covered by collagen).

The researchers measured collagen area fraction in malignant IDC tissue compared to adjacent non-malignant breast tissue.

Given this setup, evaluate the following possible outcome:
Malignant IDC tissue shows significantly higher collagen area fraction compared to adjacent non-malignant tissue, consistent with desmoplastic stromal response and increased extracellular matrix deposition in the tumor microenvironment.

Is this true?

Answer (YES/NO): NO